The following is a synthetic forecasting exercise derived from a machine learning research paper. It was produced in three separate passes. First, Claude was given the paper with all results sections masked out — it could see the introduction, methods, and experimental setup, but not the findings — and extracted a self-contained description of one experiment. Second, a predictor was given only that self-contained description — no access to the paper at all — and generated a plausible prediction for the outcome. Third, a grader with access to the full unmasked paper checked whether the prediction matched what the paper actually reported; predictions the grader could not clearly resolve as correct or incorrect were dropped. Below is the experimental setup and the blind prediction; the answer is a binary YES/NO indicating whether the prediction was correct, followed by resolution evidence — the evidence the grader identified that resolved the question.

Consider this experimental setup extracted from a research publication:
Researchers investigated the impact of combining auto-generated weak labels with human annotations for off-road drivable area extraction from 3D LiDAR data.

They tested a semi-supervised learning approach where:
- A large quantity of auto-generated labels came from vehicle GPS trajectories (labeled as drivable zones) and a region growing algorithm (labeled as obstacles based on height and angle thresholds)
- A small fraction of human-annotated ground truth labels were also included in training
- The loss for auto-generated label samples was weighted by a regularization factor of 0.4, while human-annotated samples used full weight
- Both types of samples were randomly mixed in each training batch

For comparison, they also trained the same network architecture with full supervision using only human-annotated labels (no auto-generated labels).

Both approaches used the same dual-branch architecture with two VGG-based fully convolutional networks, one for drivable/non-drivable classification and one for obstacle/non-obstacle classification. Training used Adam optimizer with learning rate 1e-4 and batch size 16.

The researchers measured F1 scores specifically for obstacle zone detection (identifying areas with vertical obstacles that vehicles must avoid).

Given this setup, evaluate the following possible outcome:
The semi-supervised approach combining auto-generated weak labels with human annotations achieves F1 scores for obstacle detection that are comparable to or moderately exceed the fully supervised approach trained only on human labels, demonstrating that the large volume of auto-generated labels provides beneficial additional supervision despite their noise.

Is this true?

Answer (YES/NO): YES